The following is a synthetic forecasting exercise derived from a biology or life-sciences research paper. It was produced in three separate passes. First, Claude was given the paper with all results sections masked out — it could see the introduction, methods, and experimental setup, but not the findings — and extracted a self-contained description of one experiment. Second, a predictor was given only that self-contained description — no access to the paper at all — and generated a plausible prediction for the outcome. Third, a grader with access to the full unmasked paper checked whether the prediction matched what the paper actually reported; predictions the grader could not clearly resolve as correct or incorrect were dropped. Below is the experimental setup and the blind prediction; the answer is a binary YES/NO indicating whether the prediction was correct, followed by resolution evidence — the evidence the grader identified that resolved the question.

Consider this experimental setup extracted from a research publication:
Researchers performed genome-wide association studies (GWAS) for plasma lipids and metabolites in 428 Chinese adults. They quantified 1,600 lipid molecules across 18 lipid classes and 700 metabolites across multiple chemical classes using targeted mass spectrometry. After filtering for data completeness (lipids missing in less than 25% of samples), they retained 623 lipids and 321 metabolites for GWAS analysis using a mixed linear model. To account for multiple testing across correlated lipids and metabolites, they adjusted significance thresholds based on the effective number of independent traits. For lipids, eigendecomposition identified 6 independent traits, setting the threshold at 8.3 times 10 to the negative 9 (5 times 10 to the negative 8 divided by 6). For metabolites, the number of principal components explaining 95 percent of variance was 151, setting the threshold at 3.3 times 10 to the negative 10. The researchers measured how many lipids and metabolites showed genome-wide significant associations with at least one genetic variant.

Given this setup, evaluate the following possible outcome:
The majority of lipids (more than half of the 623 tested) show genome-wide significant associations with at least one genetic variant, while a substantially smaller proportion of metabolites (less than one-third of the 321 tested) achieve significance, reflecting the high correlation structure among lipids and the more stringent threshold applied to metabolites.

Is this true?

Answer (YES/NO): NO